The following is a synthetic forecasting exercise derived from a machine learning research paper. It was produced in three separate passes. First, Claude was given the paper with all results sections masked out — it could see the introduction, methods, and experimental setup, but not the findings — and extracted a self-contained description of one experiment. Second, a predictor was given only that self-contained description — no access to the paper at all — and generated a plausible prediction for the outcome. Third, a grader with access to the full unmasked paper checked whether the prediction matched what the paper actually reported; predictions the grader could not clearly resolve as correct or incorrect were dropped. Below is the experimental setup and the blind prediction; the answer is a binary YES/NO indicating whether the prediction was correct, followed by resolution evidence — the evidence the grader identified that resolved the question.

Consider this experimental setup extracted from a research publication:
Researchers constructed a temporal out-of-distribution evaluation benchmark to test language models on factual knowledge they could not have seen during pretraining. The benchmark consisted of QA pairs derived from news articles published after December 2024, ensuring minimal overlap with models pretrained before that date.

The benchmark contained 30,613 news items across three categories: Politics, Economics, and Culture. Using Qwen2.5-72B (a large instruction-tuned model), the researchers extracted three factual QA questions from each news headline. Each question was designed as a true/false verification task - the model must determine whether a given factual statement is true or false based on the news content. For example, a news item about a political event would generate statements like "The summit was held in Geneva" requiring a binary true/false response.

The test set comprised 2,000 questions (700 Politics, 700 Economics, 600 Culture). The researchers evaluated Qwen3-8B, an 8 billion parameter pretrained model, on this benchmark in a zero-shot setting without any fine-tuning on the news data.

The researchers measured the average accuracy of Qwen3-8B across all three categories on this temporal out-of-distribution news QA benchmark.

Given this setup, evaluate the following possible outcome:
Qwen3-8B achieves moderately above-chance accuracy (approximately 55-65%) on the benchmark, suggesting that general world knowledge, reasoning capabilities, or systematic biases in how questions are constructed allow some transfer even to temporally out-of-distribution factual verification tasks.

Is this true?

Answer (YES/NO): NO